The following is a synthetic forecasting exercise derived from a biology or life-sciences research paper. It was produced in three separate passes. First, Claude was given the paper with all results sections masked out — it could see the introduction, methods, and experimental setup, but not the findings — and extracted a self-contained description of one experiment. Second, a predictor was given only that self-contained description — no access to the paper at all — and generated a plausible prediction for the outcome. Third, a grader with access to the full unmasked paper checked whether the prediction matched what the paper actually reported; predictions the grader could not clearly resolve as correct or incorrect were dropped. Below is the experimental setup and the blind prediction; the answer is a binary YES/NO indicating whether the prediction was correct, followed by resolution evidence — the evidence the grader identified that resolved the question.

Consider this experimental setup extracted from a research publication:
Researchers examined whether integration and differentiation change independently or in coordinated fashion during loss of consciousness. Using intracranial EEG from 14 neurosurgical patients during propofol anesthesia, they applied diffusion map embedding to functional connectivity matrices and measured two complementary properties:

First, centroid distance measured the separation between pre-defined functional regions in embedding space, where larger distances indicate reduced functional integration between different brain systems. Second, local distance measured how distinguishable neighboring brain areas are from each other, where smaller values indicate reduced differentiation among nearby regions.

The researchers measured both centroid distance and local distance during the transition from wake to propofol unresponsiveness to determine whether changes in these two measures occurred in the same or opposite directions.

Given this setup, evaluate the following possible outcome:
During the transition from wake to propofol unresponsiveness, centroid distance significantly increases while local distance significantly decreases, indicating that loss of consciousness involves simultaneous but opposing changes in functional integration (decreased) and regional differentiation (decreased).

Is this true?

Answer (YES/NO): YES